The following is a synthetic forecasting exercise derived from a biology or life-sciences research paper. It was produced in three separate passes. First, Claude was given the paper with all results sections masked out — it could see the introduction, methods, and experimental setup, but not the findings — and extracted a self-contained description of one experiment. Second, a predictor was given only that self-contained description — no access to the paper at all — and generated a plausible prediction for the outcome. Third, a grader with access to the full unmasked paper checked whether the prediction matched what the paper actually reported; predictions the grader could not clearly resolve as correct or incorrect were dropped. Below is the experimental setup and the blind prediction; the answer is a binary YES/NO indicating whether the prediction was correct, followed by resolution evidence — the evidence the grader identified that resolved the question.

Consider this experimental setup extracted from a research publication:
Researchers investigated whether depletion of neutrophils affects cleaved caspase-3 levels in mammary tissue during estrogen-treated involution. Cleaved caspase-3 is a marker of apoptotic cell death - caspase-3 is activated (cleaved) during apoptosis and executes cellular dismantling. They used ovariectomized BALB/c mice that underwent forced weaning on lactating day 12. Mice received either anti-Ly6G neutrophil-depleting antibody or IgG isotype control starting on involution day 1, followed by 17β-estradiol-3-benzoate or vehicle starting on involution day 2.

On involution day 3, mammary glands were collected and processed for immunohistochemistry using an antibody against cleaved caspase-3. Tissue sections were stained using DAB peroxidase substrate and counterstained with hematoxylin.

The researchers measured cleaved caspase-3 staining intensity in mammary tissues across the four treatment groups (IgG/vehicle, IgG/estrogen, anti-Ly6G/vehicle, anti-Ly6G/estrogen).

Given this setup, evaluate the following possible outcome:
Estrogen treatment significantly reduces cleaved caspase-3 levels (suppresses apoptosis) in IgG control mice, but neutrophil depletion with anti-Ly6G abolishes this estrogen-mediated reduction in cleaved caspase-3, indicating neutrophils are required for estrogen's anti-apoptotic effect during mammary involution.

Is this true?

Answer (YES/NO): NO